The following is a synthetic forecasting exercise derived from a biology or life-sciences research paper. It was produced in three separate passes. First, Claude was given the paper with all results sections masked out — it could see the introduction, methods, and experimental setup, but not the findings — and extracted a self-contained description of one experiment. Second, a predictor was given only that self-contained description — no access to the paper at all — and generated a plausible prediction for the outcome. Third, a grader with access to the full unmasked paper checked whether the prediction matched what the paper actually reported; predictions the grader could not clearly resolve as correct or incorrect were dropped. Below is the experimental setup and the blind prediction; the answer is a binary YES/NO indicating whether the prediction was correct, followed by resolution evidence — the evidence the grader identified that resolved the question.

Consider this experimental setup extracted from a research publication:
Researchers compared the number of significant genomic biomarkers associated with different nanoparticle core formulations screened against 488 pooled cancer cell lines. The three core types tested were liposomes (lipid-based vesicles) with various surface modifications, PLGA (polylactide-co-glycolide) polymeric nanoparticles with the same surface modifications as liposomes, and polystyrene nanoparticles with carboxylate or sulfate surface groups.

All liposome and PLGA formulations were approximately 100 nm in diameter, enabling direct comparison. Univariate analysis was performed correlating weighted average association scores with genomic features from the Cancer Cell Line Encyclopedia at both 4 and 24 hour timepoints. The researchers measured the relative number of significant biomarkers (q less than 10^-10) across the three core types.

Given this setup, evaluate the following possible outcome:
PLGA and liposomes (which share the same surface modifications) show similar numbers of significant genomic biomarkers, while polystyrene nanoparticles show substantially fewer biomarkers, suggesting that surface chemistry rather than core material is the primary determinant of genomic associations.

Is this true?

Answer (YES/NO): NO